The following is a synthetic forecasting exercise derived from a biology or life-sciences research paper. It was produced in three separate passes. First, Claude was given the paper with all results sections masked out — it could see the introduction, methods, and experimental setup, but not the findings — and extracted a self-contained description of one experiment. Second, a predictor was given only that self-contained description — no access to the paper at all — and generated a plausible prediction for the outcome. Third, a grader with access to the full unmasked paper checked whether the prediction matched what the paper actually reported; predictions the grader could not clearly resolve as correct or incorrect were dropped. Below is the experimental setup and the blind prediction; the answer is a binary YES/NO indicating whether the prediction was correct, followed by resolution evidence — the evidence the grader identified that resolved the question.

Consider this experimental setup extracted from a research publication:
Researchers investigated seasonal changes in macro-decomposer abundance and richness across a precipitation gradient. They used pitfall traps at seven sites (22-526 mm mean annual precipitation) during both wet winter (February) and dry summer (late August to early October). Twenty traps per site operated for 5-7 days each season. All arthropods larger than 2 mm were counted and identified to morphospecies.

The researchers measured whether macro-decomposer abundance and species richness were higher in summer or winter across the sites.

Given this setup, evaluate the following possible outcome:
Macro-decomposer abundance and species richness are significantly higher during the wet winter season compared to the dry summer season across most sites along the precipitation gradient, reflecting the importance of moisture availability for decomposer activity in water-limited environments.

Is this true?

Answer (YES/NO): NO